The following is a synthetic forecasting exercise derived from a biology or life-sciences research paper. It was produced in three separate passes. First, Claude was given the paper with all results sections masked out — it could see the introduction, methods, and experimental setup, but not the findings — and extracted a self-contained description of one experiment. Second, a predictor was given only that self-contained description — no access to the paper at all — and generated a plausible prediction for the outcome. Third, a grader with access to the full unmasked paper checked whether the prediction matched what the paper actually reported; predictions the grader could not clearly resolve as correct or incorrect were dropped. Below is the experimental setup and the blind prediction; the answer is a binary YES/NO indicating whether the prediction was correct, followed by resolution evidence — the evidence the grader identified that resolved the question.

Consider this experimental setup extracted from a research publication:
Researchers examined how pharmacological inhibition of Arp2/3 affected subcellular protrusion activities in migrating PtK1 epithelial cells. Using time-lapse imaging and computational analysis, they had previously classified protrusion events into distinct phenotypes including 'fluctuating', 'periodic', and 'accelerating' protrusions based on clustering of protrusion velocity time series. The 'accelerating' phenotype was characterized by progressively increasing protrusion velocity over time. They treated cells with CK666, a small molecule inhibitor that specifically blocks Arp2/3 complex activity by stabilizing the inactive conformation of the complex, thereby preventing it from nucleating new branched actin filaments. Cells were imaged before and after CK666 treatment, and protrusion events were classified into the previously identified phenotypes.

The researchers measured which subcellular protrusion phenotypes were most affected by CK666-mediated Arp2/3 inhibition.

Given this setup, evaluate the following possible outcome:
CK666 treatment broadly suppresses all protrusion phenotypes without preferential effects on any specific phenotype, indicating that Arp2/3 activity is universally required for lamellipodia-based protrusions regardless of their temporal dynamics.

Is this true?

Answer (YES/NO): NO